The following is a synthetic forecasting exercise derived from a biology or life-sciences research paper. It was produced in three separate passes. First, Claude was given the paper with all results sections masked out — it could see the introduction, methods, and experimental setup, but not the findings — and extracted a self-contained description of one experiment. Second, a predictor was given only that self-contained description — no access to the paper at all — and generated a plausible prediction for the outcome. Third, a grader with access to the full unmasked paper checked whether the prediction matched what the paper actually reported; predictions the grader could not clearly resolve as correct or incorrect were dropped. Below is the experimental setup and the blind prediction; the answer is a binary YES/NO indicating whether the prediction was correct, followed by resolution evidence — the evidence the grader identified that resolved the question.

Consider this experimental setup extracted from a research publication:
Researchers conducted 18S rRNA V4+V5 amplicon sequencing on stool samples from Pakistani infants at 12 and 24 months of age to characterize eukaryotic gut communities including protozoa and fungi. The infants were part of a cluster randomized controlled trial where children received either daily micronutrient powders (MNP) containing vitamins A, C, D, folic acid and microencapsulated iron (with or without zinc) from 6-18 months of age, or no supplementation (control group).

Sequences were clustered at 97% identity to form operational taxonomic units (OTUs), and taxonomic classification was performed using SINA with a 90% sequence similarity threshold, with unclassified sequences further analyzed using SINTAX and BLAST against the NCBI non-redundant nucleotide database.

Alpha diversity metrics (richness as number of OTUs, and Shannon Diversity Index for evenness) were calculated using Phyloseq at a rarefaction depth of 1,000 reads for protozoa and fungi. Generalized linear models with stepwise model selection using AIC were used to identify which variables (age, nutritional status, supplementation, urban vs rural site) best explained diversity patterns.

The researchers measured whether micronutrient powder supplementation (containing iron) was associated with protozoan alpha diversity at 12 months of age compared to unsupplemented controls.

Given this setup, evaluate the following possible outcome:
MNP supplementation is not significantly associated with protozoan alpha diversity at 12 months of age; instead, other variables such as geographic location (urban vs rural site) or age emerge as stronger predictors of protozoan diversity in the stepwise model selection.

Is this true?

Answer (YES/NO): NO